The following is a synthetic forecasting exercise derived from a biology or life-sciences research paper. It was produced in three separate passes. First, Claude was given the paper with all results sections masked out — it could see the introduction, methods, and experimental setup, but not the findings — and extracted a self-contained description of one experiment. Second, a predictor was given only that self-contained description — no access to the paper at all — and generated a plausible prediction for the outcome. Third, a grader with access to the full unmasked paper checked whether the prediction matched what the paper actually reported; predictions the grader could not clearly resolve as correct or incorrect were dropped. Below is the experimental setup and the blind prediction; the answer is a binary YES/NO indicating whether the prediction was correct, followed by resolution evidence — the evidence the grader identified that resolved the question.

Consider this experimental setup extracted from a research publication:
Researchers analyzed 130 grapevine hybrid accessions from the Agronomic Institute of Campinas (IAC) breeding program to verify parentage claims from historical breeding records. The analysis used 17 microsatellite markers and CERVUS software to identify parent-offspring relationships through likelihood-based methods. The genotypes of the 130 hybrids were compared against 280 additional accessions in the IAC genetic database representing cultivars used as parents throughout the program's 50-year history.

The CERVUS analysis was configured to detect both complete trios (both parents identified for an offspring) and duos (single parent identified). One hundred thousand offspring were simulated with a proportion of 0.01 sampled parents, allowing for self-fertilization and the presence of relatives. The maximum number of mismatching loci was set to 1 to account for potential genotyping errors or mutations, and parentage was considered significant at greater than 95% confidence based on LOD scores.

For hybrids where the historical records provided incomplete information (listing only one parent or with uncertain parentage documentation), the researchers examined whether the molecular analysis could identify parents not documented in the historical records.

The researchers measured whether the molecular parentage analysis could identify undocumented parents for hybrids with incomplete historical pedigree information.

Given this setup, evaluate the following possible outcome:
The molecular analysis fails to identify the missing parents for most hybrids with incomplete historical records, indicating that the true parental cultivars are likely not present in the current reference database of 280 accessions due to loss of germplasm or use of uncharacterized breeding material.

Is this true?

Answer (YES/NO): YES